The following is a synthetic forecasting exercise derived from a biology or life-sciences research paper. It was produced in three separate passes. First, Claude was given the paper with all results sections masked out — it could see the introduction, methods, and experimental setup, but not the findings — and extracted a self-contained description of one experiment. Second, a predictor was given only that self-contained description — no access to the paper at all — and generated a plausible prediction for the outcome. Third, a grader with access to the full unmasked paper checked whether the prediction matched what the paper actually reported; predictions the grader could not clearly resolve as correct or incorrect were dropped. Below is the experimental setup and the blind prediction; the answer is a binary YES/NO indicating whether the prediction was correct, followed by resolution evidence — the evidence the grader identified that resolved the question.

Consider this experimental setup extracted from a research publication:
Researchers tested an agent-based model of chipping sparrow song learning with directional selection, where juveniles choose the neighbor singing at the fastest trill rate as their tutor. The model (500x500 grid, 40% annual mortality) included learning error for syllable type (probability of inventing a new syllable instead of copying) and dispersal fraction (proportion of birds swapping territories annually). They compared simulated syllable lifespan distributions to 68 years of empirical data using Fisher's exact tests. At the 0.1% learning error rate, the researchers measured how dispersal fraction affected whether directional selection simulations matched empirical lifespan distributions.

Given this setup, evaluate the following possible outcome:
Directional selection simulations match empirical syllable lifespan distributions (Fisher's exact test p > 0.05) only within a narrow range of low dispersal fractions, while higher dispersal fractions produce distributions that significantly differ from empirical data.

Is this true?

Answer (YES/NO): NO